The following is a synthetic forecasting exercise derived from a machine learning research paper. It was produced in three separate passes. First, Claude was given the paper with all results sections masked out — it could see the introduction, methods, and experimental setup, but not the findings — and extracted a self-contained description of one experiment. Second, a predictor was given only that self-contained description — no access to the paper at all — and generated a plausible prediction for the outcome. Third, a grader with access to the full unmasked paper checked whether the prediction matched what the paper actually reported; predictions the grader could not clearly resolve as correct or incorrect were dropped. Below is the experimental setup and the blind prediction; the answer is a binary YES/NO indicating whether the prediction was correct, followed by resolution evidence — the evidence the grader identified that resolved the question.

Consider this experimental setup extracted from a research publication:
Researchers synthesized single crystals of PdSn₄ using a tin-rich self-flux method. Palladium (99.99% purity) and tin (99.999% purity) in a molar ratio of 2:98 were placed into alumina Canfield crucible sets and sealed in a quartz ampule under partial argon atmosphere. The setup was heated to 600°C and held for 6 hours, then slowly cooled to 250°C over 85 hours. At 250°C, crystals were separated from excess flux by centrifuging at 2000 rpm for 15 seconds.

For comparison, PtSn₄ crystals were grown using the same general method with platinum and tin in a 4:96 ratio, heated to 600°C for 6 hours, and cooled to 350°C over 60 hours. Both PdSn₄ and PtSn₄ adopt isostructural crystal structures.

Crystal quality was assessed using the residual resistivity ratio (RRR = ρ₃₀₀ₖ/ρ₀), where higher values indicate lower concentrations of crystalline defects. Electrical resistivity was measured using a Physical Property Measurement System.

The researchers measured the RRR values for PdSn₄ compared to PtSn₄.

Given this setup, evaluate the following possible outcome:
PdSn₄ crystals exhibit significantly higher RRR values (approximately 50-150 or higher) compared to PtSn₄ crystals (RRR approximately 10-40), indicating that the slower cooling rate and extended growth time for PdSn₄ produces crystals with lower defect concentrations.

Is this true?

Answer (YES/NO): NO